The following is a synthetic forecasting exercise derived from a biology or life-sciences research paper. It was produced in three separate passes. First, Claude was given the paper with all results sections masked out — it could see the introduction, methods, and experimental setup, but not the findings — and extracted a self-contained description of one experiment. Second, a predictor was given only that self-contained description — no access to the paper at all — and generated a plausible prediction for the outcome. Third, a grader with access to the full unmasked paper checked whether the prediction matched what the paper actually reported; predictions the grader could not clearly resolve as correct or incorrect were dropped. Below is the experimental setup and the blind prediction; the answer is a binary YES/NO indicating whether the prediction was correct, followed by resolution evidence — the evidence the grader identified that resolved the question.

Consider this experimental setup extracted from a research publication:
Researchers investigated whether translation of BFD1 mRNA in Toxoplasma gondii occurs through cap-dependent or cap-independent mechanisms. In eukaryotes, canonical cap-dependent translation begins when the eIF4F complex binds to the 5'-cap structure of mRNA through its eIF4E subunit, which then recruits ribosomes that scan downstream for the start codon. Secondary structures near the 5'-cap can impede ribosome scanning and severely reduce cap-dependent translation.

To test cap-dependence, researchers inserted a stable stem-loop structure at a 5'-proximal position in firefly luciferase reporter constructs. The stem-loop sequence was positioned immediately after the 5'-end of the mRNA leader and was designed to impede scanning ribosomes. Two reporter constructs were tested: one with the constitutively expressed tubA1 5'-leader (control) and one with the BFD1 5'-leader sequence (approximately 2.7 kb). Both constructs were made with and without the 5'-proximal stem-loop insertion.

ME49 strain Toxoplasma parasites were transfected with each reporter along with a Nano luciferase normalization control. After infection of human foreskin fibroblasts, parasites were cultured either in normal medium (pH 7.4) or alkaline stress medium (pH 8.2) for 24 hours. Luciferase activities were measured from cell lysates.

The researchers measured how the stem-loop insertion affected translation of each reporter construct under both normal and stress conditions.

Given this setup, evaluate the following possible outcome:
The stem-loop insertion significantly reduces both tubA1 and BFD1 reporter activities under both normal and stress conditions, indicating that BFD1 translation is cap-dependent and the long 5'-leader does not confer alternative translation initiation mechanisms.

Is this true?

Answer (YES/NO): NO